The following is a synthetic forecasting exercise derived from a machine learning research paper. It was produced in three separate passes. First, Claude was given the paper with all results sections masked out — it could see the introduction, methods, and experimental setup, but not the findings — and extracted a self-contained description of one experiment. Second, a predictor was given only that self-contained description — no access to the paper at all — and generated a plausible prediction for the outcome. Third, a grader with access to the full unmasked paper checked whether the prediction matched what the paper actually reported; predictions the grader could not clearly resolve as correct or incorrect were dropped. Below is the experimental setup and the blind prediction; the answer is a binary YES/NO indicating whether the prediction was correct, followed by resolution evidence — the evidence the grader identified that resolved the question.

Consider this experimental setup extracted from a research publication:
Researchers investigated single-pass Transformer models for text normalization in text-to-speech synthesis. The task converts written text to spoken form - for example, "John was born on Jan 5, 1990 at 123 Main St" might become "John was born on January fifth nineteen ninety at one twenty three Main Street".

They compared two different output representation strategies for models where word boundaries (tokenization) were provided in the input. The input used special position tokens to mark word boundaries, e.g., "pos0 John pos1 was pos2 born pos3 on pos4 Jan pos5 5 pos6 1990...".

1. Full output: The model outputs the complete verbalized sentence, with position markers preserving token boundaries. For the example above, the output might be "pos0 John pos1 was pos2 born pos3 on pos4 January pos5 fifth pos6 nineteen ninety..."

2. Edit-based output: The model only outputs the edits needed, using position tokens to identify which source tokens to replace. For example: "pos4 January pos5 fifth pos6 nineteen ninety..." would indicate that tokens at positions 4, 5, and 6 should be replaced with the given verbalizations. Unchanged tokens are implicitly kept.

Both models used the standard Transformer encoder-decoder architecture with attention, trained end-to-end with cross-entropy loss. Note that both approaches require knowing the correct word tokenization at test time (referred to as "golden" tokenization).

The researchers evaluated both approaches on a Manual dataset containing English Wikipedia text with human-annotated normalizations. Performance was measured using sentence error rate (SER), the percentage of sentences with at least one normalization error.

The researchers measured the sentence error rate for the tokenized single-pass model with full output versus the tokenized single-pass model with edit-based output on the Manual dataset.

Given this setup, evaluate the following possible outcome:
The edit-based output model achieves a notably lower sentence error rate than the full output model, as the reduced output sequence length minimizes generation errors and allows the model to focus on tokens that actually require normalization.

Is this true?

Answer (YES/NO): NO